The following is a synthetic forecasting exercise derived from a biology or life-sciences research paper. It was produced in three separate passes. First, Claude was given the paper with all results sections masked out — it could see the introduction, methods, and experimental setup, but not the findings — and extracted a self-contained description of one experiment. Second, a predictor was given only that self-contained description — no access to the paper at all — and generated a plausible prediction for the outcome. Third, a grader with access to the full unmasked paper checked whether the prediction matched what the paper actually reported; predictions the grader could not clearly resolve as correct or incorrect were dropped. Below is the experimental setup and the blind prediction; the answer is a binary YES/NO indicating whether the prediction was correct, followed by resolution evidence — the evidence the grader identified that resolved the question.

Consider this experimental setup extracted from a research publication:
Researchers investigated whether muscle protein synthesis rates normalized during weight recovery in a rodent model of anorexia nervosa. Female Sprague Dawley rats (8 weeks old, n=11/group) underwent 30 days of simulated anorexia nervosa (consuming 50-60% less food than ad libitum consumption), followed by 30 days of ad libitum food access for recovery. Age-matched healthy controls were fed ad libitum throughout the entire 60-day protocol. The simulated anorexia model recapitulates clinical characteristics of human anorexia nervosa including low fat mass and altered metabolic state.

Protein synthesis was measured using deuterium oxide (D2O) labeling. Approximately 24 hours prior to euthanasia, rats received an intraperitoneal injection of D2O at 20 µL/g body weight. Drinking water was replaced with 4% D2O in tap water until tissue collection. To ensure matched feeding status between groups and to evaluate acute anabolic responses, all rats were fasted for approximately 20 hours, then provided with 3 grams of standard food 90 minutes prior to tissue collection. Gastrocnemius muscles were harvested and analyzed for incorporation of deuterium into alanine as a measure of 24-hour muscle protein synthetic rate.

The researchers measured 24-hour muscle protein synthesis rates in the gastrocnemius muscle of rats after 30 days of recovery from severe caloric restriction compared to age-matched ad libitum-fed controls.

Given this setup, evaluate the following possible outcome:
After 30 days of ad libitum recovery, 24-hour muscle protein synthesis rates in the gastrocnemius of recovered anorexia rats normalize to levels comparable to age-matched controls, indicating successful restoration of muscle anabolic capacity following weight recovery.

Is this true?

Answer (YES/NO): YES